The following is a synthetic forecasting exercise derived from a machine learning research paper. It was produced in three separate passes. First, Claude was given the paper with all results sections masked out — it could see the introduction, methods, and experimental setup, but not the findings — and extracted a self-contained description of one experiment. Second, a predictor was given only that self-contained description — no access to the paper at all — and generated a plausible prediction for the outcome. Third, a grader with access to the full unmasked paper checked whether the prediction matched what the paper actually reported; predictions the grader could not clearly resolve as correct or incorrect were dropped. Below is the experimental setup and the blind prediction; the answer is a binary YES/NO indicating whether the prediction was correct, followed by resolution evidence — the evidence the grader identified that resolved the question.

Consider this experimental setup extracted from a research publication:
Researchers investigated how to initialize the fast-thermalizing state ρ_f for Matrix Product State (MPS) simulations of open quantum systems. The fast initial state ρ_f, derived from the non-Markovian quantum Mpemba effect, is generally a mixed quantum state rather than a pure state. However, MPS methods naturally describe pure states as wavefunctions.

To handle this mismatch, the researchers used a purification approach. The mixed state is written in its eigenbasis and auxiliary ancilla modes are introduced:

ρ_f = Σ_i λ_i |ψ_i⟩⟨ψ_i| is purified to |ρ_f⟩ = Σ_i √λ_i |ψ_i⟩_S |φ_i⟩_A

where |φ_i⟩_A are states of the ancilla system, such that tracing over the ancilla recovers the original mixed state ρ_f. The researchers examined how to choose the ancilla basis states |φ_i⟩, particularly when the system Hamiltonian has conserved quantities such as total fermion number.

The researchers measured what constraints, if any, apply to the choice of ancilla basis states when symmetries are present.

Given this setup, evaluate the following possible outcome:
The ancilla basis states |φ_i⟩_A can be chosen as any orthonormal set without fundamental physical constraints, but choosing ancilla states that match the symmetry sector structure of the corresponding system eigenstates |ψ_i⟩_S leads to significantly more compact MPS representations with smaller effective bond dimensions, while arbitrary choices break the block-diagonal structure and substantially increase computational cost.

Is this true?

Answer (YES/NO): NO